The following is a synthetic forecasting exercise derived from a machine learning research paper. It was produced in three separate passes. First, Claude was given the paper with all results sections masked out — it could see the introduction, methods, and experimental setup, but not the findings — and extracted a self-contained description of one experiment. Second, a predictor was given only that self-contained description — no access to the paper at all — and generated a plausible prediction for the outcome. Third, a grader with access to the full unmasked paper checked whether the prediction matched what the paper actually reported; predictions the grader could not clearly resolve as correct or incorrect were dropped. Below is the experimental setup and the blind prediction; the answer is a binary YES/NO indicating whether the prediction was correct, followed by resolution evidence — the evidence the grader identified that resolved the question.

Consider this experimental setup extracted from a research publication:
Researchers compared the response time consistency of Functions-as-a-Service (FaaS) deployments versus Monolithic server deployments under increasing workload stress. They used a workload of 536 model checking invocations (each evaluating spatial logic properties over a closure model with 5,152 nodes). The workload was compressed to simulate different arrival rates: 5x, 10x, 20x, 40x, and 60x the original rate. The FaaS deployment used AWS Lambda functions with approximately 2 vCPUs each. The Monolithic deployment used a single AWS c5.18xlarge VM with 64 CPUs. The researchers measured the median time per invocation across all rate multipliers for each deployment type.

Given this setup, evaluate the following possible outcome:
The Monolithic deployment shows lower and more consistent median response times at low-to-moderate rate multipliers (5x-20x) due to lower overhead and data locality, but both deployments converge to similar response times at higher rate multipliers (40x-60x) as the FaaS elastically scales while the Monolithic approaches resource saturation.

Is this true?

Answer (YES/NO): NO